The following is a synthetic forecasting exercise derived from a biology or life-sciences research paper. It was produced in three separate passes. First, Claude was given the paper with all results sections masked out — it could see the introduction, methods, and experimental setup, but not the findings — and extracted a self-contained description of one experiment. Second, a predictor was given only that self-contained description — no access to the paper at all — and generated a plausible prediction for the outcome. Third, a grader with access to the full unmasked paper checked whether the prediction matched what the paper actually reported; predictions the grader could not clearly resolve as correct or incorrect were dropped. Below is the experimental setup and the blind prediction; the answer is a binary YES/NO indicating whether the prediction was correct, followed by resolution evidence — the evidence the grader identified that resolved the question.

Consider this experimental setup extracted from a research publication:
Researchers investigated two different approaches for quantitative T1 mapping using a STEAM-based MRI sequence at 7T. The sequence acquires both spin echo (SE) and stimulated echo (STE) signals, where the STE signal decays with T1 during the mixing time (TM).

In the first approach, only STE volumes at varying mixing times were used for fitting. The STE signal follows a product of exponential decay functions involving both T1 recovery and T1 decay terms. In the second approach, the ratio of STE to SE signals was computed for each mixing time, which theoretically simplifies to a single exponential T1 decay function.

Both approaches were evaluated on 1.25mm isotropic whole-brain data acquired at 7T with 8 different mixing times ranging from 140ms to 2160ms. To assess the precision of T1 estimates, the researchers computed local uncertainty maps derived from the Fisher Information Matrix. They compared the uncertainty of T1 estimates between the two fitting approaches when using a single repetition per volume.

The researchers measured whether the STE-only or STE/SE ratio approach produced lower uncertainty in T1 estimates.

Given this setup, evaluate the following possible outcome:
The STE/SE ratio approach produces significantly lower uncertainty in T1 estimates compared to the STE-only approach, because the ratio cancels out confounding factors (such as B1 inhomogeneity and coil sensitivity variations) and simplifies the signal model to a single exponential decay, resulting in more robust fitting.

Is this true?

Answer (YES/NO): YES